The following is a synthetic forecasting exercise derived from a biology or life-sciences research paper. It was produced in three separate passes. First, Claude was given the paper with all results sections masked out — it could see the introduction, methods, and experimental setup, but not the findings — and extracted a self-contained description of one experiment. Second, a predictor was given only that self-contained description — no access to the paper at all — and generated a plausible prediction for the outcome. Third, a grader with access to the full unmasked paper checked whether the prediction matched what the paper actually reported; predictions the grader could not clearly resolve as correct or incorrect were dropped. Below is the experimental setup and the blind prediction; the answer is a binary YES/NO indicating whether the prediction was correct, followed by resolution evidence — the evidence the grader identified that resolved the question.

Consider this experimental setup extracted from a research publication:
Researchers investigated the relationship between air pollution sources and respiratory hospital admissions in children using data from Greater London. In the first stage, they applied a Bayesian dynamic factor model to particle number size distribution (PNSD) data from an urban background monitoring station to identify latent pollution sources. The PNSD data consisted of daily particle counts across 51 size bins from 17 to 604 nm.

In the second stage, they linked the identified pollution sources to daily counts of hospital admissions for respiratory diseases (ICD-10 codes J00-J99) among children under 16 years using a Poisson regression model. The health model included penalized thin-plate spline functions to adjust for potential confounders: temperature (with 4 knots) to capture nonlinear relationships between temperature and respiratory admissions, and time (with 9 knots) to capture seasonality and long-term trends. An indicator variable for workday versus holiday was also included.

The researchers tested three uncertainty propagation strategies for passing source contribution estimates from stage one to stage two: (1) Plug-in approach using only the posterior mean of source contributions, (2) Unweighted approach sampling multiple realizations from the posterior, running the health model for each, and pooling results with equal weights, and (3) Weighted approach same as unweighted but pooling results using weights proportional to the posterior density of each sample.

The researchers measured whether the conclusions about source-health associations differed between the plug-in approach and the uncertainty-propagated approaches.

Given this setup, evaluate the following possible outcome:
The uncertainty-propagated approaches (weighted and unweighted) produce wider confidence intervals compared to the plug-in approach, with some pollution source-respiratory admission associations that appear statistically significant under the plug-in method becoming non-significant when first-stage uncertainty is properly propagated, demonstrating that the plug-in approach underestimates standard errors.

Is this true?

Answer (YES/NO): YES